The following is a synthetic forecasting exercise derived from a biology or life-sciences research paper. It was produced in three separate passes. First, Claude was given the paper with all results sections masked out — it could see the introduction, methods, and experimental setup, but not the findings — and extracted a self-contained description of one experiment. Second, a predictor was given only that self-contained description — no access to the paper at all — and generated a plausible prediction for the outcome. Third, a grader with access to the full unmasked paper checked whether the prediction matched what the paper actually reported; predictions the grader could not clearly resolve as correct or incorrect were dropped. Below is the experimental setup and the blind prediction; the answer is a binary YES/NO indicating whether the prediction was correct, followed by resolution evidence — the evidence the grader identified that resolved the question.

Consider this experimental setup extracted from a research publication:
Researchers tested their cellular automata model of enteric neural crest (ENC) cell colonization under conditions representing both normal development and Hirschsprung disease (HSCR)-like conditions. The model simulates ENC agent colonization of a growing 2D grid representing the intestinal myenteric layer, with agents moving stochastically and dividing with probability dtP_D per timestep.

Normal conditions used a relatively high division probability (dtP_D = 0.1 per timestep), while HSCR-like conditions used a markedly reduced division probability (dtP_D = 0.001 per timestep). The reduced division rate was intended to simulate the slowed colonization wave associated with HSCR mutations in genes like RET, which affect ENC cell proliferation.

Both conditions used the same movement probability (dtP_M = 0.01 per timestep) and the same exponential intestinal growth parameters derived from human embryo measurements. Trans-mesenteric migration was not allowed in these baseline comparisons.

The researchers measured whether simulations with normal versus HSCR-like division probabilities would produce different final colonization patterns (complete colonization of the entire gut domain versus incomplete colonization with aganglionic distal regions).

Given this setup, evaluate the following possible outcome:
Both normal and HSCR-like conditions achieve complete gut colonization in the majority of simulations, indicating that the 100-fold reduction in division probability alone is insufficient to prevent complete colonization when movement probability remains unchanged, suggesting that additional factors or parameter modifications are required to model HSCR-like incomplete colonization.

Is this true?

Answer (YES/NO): NO